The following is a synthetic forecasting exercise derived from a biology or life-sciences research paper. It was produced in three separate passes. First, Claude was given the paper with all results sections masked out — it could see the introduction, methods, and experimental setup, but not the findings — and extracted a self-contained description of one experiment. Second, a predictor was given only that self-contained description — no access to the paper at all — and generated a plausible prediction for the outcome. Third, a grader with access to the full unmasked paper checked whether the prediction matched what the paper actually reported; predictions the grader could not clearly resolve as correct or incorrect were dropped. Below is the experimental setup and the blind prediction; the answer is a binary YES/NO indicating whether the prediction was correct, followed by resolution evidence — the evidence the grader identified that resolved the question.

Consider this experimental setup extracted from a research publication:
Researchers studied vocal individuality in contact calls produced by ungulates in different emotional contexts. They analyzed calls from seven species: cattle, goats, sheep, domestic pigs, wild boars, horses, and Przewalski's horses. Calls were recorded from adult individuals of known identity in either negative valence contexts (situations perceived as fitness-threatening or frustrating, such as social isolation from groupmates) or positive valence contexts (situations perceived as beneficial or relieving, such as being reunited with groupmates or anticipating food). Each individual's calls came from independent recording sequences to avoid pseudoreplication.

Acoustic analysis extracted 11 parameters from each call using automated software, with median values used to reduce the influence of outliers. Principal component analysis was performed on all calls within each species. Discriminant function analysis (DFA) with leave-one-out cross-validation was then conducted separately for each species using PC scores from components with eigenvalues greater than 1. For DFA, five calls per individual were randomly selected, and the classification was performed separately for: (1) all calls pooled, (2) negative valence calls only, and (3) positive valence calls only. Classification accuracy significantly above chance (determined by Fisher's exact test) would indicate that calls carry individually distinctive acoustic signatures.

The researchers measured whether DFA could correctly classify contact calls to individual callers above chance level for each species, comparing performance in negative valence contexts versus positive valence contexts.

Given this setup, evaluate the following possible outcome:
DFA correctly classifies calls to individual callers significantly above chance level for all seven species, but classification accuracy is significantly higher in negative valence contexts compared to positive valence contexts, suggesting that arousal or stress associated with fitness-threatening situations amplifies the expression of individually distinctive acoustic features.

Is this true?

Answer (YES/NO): NO